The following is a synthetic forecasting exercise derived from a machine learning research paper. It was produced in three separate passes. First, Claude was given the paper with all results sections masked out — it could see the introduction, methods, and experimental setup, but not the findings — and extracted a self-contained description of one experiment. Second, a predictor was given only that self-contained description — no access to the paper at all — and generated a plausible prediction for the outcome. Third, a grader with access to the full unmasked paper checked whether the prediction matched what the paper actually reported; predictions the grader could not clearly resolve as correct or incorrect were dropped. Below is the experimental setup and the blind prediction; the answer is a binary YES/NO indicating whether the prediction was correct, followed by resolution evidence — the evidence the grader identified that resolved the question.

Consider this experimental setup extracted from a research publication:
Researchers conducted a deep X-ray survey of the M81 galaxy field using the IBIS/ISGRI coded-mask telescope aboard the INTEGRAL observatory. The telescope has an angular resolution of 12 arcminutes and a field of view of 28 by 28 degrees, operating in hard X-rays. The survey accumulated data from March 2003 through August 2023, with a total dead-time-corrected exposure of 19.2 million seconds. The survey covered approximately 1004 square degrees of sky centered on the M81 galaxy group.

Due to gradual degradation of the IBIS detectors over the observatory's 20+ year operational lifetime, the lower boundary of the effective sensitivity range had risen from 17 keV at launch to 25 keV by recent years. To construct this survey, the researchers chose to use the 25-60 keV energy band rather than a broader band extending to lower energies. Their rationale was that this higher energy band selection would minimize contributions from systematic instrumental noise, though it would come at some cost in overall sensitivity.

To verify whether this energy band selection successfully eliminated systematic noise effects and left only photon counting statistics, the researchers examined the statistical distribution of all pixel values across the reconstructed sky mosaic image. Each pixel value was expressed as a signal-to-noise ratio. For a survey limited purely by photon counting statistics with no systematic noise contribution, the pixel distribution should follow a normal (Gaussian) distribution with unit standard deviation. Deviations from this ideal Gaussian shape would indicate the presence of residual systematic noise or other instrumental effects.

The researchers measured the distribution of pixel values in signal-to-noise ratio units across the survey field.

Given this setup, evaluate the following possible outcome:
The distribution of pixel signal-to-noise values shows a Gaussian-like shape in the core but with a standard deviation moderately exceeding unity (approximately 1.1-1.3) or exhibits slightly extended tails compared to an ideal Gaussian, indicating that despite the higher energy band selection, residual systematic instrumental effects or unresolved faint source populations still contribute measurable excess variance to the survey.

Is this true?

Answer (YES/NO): NO